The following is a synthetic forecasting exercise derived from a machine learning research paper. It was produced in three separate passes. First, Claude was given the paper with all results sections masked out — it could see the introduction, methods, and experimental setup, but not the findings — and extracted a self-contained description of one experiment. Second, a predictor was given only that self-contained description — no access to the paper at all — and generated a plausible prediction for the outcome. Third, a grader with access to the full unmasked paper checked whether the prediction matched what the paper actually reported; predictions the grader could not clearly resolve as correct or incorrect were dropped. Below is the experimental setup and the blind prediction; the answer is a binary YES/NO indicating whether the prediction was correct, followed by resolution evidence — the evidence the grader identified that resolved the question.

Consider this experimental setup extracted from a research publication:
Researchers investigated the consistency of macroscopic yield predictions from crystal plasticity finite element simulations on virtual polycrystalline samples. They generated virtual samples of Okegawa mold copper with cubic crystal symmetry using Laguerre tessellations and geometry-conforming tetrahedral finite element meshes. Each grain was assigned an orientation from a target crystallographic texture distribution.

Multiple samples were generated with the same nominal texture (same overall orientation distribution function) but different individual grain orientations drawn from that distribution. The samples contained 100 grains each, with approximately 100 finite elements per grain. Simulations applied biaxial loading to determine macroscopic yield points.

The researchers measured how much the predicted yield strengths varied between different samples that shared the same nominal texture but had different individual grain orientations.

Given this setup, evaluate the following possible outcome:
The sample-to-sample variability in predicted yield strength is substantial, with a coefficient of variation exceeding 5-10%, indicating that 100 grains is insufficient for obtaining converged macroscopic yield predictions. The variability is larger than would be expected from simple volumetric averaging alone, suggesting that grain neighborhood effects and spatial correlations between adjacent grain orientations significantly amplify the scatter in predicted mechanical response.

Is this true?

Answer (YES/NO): NO